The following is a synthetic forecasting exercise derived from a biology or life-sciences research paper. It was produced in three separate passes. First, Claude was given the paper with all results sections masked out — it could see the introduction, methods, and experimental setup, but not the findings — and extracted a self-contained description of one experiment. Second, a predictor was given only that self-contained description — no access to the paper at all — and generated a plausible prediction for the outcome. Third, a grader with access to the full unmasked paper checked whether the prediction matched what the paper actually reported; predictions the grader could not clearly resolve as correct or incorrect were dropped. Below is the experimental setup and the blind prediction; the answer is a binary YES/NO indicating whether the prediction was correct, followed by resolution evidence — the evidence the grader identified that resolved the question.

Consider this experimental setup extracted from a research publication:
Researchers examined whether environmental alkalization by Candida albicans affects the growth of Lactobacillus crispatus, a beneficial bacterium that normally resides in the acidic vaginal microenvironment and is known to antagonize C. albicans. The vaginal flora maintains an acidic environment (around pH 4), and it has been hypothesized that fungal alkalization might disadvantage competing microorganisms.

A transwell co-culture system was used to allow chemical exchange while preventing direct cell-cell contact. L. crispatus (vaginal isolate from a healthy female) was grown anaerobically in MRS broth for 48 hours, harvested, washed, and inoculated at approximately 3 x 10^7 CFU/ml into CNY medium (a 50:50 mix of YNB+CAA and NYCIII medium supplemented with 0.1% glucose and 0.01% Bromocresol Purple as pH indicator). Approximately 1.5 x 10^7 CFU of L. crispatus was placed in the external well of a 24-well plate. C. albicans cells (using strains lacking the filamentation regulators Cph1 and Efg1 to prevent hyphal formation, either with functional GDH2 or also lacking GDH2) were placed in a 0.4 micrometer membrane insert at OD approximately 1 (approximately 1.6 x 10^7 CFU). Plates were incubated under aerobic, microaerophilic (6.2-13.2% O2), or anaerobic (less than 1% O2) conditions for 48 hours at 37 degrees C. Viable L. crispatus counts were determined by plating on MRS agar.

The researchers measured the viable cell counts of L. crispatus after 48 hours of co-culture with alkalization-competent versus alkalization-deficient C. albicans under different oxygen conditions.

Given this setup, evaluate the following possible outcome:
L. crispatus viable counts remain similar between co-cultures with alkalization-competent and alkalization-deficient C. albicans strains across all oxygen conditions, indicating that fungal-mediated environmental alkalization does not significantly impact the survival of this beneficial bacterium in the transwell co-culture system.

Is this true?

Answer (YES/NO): YES